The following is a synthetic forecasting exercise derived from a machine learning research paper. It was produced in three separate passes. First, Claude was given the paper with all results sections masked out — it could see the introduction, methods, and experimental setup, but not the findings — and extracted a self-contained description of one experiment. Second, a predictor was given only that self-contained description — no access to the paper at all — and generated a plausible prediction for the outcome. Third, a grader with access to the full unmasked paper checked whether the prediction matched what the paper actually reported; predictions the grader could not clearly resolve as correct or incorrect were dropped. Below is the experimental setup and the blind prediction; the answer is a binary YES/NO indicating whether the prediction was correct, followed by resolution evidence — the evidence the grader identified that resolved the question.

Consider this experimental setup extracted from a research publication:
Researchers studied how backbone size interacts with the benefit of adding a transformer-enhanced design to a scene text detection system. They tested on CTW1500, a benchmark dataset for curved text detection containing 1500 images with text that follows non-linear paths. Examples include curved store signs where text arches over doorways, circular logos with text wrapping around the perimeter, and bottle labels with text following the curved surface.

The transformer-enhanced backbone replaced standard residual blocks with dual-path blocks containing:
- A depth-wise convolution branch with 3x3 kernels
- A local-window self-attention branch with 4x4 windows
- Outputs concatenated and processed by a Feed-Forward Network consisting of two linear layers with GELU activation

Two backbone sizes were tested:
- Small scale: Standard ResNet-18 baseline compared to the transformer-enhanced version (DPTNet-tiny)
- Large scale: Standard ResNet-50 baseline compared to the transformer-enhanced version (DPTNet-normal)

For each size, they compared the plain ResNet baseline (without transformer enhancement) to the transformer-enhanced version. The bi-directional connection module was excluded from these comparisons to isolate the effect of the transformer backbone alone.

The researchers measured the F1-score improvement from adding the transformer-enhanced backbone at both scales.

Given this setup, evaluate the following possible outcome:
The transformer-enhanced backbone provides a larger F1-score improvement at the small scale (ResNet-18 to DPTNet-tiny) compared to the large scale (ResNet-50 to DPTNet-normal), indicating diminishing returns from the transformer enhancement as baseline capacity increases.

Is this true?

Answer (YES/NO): YES